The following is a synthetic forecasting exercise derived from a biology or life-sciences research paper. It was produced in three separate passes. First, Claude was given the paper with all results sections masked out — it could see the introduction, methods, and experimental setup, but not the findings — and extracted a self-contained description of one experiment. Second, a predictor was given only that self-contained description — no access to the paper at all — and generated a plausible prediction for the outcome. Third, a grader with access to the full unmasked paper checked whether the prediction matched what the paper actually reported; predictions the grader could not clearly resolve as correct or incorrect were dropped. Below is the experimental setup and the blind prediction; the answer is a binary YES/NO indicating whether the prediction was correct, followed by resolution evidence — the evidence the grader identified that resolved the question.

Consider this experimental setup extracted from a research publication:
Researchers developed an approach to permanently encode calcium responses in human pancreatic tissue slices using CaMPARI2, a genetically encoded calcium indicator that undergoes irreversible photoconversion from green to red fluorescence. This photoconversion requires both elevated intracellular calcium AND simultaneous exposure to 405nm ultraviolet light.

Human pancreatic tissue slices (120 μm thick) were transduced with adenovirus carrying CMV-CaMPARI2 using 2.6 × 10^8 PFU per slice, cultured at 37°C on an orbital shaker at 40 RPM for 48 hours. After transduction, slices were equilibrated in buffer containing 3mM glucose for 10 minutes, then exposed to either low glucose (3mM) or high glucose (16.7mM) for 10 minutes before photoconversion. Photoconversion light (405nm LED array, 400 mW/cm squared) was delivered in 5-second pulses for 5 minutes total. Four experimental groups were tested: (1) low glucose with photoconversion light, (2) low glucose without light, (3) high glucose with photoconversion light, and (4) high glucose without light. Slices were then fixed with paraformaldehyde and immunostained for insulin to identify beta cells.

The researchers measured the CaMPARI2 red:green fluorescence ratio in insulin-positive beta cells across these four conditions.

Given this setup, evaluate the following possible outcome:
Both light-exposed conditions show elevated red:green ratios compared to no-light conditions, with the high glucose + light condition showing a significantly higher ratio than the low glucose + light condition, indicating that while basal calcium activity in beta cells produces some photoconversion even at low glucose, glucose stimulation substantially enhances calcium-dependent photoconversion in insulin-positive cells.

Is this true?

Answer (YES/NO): YES